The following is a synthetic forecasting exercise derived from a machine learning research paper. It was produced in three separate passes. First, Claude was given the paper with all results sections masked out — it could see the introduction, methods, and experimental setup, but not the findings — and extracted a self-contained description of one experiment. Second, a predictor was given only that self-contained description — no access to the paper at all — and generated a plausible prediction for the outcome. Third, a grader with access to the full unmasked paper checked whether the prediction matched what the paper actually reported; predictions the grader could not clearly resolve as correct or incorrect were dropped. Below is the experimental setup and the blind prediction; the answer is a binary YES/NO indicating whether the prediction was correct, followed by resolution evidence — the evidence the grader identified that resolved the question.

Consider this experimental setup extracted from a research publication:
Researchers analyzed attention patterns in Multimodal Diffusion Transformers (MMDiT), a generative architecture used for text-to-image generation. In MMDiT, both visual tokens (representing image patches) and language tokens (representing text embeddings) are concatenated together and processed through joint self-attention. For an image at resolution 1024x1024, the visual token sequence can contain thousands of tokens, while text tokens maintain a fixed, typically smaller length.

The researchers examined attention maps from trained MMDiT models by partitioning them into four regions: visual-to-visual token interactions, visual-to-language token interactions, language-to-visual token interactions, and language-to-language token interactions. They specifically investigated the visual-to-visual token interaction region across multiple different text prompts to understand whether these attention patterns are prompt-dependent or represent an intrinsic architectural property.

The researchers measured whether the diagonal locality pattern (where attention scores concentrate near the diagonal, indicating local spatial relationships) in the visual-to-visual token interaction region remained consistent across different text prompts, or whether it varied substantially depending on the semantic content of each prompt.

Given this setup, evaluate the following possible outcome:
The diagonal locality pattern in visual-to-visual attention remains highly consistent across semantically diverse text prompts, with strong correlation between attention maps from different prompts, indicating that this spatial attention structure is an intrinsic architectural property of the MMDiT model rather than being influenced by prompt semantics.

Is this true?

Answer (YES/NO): YES